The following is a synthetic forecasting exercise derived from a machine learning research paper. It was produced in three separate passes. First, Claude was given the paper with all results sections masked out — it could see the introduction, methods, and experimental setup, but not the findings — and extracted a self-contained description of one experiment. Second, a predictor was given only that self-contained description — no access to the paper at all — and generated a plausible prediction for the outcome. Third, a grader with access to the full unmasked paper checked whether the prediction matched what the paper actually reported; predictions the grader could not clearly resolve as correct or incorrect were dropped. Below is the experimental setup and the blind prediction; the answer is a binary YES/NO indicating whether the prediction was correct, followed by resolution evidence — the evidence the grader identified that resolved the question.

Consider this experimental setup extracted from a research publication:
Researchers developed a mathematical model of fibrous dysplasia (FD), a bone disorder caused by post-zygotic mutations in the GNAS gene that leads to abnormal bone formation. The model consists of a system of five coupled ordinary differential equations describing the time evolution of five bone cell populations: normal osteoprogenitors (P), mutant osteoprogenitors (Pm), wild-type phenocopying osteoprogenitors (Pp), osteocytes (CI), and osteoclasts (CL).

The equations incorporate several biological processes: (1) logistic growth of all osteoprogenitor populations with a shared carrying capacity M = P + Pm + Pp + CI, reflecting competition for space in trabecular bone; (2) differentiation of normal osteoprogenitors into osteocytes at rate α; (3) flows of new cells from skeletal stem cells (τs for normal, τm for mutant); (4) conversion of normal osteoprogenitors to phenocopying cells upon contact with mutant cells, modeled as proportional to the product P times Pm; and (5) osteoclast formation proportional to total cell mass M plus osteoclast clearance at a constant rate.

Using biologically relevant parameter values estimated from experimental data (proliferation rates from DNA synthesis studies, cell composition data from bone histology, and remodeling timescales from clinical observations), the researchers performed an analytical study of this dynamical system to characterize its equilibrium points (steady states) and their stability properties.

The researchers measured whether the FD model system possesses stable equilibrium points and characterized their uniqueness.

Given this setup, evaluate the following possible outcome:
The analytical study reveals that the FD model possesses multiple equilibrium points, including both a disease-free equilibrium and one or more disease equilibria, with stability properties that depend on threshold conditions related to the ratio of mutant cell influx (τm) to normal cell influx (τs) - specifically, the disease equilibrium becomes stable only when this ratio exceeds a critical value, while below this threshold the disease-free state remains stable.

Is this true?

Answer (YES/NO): NO